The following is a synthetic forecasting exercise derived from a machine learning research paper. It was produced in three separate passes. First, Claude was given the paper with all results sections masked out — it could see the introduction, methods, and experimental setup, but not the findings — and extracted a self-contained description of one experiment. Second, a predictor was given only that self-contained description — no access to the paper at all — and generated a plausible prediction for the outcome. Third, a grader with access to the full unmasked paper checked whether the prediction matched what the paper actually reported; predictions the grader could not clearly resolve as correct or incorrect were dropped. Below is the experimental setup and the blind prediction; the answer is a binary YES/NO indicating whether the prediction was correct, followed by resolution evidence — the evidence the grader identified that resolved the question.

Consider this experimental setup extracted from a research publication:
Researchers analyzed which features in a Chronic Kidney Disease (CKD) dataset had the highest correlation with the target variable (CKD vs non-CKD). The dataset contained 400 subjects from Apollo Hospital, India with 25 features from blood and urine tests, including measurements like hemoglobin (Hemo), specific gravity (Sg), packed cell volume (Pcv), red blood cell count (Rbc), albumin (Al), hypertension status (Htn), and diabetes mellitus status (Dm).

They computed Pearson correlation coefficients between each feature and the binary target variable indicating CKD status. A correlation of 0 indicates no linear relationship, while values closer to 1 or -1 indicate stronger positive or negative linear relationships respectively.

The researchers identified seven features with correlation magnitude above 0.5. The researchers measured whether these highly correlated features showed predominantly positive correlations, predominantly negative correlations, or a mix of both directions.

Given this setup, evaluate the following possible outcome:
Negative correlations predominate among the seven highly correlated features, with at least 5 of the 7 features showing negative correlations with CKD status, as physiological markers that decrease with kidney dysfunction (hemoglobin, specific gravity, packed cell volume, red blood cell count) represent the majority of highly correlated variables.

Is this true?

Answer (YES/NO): NO